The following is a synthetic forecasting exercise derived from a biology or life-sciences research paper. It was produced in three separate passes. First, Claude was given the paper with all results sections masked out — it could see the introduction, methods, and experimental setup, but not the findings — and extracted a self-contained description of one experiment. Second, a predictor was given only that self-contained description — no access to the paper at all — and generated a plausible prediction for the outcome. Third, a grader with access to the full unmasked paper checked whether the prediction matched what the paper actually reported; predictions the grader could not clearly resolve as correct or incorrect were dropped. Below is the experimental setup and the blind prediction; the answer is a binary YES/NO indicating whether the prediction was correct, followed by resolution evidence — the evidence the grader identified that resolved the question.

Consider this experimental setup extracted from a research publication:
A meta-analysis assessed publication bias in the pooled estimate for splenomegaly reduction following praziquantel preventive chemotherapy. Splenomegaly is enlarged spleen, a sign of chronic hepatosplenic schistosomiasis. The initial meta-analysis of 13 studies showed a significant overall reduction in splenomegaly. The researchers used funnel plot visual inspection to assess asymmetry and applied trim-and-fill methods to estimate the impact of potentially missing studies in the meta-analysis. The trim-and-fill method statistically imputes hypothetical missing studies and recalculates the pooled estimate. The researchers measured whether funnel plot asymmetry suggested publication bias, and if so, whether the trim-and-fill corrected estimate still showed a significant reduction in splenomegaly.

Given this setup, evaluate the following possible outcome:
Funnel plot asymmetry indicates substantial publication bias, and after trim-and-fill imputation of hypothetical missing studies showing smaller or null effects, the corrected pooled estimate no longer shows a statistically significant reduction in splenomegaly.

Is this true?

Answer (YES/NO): YES